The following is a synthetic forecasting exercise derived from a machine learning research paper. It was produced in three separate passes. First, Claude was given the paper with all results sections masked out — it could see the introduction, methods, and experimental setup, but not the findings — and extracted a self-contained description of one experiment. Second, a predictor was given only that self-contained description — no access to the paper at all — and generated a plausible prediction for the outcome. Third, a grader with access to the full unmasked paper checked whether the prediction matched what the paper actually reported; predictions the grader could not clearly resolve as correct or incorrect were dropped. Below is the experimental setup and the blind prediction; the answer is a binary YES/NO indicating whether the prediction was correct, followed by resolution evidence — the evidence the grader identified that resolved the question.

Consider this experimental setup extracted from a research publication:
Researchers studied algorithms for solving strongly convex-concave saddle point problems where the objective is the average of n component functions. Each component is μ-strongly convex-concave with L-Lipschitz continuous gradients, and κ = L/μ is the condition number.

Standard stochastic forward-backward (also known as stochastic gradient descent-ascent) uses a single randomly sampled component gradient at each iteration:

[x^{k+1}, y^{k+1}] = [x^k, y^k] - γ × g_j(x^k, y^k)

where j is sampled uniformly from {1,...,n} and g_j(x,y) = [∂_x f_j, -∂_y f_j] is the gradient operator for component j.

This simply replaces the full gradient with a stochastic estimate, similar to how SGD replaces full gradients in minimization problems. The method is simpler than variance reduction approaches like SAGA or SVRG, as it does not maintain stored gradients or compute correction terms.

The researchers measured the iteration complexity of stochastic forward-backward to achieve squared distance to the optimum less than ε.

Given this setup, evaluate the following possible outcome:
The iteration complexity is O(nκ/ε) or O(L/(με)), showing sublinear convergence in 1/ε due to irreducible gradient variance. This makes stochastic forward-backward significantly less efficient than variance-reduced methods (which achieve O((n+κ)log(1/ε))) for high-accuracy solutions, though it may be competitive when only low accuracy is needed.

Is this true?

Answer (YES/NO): NO